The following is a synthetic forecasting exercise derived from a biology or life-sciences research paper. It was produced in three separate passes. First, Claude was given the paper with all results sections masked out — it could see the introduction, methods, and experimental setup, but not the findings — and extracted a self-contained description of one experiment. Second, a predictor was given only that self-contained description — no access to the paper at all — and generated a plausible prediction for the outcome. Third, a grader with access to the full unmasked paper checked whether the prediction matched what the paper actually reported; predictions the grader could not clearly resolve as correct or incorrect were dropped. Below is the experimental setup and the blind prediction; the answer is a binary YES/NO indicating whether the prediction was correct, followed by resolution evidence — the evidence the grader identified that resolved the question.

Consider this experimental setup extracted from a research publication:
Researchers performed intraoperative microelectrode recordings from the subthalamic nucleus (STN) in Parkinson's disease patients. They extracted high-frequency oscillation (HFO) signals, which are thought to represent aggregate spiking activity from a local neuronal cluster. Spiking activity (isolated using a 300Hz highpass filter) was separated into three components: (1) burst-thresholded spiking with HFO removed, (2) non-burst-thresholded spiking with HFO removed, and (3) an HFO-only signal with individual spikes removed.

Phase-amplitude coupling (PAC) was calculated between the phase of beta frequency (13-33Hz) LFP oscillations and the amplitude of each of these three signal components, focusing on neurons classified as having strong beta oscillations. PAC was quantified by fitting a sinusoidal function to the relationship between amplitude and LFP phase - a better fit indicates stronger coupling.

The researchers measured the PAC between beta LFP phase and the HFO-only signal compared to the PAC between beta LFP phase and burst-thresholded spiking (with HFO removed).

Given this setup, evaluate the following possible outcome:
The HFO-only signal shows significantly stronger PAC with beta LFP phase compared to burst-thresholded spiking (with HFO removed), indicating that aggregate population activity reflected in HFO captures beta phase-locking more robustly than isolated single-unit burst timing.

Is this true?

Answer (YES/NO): NO